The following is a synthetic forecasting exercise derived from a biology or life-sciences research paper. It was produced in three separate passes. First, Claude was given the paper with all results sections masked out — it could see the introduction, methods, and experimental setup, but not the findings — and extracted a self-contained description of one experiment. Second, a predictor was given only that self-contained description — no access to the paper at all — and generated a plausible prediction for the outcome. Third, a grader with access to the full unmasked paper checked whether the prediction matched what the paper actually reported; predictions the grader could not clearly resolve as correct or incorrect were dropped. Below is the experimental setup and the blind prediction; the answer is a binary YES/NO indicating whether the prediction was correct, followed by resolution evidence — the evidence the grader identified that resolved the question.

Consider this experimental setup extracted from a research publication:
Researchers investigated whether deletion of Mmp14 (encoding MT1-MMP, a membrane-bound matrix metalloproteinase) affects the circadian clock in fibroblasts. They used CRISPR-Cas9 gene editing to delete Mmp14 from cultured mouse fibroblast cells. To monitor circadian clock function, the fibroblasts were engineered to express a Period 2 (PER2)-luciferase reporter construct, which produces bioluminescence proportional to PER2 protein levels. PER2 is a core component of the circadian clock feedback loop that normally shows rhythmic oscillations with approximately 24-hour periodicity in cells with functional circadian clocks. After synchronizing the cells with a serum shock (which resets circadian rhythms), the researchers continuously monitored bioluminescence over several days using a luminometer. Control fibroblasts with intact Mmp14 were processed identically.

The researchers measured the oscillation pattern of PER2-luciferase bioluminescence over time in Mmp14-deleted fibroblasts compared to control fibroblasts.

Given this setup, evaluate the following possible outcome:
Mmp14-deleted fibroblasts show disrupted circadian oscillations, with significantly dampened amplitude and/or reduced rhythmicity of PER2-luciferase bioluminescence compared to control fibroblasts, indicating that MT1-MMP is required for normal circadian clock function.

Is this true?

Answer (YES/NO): YES